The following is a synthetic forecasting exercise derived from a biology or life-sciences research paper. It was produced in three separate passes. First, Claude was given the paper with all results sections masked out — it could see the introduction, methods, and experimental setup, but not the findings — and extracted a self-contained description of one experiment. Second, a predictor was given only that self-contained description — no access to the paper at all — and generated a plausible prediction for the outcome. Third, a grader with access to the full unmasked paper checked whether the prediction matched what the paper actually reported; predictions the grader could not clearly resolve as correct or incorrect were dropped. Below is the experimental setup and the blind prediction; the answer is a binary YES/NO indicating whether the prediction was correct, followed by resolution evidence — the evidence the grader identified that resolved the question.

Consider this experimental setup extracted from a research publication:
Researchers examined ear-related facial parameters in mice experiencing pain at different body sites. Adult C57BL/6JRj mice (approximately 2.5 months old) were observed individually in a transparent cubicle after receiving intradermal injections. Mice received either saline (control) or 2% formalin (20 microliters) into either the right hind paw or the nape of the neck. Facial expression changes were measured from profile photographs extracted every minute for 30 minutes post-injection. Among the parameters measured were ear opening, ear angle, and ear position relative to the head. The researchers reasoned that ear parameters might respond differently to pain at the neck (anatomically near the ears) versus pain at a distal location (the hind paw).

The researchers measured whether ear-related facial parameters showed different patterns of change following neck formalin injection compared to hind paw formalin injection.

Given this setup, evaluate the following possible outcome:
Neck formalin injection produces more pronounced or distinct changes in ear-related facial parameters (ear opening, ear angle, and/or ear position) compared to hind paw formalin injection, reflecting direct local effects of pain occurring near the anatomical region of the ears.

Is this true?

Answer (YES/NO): NO